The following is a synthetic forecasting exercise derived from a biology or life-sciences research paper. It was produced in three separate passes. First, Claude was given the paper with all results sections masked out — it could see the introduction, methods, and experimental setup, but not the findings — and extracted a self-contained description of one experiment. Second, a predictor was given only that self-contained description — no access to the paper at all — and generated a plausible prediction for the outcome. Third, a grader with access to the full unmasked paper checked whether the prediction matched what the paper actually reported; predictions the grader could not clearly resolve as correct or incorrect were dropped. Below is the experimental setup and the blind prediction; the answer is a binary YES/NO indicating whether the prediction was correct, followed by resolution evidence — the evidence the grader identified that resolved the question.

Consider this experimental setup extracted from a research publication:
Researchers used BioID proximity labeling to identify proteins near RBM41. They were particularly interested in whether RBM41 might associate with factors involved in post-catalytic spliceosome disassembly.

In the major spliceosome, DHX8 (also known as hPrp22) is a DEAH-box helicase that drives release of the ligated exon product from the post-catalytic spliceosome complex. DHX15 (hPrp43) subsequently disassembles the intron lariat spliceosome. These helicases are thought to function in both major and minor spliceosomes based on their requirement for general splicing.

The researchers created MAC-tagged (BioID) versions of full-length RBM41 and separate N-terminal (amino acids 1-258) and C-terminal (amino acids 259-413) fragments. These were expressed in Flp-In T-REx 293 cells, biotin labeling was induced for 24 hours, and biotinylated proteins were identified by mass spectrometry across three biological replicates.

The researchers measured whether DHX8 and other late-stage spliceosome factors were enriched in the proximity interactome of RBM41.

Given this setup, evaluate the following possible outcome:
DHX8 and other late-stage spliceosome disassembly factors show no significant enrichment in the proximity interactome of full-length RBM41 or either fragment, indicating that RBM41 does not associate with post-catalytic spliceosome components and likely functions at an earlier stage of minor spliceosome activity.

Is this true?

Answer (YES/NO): NO